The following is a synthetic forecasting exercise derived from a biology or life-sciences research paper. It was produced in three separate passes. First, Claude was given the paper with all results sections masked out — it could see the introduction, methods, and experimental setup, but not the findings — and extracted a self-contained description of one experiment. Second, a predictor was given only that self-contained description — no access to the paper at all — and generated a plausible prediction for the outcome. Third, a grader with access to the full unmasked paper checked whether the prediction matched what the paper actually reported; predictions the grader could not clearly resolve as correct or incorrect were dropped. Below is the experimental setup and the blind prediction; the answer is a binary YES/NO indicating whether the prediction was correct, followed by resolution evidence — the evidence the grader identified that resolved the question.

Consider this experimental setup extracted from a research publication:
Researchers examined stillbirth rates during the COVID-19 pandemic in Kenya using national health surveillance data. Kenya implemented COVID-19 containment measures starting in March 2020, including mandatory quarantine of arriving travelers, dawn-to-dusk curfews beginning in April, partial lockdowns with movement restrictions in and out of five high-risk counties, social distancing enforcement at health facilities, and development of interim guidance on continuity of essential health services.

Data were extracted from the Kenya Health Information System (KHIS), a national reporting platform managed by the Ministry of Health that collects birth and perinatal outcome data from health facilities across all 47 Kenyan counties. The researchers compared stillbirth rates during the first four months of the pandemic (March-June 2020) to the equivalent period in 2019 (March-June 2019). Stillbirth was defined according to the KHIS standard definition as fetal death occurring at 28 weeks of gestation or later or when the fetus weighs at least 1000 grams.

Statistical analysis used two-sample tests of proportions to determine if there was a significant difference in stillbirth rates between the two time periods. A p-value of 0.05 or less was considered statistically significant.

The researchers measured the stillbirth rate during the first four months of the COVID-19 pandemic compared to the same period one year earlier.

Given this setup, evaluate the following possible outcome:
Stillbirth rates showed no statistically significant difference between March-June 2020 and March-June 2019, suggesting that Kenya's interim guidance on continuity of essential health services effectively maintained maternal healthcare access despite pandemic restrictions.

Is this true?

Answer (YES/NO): NO